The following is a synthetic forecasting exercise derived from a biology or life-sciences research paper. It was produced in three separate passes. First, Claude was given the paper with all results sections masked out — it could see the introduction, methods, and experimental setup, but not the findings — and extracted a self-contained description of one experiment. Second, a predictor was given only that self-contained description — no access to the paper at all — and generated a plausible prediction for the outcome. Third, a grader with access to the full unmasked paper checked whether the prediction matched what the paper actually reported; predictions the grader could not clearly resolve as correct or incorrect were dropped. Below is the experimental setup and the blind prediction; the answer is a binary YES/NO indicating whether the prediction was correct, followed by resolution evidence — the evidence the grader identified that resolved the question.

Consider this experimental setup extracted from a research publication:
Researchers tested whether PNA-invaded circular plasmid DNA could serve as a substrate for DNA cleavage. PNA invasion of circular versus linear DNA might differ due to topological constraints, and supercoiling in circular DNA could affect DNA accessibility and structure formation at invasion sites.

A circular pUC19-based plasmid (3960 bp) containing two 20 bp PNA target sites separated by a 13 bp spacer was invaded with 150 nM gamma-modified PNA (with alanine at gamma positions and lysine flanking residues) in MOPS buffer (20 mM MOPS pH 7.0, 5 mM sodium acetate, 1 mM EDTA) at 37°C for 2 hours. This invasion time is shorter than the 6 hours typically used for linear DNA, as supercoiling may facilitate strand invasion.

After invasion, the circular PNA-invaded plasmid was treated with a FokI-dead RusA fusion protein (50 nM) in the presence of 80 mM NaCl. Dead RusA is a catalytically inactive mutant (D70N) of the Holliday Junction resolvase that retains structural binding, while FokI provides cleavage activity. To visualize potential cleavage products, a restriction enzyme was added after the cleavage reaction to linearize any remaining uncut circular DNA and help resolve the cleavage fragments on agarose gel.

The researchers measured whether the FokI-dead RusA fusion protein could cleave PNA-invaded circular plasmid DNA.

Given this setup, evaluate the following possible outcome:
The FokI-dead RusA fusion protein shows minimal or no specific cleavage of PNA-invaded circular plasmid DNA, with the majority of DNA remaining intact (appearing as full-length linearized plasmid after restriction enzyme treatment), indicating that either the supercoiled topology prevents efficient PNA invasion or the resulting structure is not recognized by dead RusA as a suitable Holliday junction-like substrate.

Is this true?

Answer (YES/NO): NO